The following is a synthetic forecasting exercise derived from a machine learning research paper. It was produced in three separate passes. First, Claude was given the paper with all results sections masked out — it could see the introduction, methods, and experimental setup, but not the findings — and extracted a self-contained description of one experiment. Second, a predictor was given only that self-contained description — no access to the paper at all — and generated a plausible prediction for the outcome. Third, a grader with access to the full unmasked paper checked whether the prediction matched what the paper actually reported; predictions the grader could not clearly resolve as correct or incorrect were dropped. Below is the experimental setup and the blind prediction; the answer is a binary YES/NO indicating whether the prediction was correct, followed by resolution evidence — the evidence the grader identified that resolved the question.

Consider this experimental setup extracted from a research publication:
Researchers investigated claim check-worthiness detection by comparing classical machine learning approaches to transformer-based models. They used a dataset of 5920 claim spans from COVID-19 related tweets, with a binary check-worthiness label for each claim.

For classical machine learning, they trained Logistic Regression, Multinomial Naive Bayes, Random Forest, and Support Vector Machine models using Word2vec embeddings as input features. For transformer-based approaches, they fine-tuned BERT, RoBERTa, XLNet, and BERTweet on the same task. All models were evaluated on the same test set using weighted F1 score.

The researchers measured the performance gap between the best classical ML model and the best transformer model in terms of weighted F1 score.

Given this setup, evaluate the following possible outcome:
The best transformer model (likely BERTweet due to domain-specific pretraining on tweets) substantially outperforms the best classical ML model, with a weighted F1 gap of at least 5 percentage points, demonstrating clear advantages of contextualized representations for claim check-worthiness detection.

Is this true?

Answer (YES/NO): NO